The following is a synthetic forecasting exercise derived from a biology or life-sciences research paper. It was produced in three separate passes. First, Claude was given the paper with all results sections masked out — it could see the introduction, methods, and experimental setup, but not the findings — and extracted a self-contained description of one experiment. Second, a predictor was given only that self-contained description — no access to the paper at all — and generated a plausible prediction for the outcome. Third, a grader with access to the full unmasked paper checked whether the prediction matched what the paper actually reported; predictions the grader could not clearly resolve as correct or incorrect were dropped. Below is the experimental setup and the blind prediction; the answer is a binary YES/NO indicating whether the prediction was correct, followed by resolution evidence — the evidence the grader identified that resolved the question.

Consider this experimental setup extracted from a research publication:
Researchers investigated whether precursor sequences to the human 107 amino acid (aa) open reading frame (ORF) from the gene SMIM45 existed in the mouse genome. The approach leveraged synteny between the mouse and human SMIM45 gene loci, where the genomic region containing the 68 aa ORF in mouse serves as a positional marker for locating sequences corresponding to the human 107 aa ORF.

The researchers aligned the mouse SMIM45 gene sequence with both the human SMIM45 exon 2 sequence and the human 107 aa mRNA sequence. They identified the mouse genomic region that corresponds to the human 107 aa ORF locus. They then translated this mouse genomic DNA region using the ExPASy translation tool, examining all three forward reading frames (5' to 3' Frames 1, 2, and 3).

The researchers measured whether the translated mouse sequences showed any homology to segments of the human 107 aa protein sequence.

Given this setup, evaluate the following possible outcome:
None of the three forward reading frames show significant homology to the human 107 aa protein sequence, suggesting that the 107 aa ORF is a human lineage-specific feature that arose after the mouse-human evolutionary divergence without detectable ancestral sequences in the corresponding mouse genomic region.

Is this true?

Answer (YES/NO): NO